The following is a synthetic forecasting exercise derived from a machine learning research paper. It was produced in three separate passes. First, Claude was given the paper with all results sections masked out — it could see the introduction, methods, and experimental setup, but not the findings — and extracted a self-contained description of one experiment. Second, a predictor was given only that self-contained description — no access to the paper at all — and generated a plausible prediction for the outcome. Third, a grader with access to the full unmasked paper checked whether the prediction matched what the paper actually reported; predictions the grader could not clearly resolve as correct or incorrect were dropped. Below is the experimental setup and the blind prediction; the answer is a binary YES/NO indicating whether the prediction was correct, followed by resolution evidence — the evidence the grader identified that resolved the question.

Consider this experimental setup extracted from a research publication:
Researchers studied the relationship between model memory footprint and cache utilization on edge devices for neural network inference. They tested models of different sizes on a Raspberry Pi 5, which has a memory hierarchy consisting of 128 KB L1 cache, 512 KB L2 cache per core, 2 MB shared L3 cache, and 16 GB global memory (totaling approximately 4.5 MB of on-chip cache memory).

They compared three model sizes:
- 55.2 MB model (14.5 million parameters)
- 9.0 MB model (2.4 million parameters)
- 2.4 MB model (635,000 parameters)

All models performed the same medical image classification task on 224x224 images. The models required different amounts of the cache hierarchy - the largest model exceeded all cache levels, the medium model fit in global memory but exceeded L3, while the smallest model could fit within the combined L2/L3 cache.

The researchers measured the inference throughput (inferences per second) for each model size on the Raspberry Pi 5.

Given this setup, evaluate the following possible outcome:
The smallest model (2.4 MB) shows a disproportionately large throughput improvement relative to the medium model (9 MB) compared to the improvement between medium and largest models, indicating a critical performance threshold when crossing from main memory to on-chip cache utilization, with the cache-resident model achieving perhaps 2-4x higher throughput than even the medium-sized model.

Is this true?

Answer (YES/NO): NO